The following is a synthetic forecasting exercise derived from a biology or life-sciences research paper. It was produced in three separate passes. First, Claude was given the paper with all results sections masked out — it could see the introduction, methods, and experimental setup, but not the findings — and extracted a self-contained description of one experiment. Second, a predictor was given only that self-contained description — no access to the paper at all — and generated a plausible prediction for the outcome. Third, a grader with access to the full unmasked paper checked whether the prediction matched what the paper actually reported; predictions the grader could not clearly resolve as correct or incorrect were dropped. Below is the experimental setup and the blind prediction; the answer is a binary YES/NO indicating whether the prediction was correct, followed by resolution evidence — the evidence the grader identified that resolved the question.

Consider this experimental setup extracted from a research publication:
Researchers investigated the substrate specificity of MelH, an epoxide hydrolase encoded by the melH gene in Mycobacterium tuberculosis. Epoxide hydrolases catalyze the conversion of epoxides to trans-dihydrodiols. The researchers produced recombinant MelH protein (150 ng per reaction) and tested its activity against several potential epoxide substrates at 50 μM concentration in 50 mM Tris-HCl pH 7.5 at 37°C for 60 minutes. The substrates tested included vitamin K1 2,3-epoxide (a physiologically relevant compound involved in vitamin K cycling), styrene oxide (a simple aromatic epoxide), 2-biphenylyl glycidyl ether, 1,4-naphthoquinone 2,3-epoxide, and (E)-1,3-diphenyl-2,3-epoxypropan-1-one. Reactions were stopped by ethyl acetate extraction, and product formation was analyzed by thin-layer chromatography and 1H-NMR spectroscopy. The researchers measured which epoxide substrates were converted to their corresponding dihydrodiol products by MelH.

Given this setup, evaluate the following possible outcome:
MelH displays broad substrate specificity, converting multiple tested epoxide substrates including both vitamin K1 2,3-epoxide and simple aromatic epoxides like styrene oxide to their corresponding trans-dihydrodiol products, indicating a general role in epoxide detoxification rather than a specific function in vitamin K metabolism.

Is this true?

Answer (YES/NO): NO